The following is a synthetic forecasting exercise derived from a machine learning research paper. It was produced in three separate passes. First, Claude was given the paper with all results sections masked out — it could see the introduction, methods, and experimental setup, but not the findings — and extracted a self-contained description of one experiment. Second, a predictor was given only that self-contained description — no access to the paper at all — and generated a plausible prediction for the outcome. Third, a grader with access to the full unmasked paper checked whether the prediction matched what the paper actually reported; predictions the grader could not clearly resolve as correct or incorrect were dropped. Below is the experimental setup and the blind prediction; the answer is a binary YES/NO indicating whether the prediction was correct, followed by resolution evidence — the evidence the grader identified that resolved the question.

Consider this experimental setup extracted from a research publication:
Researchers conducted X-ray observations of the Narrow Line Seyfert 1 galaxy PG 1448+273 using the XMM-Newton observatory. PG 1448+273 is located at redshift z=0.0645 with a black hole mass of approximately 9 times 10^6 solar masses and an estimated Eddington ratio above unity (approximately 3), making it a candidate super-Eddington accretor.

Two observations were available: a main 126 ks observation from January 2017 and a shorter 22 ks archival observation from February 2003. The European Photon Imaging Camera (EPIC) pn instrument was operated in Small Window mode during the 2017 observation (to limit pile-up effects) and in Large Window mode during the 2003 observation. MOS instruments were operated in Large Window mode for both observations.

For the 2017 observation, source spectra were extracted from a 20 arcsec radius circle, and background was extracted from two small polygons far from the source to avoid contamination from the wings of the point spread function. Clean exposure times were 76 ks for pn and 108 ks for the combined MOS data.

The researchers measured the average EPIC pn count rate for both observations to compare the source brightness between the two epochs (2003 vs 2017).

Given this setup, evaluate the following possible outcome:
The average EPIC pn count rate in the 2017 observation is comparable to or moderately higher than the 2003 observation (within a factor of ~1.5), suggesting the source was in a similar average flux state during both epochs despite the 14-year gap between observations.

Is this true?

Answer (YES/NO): NO